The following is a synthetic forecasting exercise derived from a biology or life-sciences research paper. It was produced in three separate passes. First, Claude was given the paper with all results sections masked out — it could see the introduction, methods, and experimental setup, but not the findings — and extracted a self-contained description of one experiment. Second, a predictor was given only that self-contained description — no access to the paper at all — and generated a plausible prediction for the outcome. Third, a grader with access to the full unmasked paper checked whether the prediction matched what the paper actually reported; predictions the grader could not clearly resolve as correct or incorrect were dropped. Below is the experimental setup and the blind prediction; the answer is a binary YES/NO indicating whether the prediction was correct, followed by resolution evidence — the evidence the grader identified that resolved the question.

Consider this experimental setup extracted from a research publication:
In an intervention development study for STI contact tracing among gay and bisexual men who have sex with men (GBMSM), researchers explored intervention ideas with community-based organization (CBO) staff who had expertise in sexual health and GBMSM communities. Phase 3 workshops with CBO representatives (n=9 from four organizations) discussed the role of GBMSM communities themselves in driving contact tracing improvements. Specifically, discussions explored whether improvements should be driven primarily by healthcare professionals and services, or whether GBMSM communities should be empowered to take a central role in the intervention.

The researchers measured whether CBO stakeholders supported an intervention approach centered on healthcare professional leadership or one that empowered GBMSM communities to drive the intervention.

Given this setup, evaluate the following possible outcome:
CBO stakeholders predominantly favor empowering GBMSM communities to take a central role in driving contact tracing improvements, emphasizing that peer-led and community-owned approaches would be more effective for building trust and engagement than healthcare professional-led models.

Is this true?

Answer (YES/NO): YES